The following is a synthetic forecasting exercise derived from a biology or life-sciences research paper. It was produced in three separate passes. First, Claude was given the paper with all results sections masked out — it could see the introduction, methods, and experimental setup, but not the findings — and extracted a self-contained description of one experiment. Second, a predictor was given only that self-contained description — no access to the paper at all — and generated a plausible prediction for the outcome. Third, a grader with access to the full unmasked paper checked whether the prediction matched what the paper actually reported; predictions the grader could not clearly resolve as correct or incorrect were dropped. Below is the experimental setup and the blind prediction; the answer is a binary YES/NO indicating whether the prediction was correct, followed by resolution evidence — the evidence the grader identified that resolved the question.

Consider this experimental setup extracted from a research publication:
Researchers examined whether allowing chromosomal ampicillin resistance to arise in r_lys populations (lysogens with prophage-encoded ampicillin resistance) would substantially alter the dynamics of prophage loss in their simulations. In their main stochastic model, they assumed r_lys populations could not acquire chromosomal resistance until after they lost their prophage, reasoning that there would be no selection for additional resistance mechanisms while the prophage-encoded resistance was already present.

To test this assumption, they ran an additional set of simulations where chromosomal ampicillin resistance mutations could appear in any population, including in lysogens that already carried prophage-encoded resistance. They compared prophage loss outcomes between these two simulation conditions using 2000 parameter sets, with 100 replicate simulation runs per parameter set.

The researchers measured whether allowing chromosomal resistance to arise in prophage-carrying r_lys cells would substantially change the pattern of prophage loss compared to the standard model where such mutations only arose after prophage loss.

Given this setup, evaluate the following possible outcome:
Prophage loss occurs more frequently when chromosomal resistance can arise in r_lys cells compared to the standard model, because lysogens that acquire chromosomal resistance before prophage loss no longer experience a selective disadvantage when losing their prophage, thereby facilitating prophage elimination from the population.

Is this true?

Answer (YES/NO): NO